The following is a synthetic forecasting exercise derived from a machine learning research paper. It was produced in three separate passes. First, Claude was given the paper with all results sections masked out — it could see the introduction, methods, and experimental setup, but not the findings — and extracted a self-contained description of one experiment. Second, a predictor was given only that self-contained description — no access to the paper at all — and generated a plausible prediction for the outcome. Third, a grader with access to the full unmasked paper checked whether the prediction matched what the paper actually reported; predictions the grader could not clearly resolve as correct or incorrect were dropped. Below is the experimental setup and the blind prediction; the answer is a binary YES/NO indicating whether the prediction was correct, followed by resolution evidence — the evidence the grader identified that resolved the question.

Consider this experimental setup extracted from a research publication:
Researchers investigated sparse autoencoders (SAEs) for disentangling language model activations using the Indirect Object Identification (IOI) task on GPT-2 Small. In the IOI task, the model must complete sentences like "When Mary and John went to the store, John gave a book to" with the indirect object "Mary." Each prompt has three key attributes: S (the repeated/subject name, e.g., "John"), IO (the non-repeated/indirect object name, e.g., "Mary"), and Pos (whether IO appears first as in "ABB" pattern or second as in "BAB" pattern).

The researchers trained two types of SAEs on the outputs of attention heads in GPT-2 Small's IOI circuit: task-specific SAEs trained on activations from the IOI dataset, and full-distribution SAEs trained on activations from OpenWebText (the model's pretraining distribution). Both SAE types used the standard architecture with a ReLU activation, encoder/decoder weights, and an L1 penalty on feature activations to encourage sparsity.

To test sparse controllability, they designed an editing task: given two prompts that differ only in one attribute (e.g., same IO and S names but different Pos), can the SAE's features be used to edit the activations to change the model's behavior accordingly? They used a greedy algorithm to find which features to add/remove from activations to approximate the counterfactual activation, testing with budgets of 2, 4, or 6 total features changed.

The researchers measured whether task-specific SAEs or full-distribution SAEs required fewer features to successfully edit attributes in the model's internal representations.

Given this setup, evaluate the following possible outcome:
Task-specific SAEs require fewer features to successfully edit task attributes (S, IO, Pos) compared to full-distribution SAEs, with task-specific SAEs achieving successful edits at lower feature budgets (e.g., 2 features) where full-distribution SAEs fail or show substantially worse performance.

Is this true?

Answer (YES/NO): YES